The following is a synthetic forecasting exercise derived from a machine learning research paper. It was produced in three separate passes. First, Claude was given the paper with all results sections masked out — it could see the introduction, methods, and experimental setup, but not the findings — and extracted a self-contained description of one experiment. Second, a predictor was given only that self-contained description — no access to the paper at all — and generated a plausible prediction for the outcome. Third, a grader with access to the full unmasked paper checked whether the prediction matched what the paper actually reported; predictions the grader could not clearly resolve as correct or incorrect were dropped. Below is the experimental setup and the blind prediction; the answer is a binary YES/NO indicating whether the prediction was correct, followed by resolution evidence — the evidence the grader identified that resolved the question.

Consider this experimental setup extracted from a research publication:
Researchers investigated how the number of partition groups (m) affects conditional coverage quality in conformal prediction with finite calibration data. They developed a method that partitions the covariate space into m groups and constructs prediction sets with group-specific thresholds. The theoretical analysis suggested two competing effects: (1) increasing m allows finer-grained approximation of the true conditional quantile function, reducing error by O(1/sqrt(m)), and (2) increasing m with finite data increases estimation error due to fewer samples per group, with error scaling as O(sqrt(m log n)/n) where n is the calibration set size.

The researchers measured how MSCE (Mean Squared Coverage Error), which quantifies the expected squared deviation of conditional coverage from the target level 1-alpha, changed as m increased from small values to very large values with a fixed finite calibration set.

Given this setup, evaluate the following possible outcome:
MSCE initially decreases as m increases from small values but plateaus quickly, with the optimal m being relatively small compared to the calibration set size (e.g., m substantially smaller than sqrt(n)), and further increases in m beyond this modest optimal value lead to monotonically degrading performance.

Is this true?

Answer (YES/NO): NO